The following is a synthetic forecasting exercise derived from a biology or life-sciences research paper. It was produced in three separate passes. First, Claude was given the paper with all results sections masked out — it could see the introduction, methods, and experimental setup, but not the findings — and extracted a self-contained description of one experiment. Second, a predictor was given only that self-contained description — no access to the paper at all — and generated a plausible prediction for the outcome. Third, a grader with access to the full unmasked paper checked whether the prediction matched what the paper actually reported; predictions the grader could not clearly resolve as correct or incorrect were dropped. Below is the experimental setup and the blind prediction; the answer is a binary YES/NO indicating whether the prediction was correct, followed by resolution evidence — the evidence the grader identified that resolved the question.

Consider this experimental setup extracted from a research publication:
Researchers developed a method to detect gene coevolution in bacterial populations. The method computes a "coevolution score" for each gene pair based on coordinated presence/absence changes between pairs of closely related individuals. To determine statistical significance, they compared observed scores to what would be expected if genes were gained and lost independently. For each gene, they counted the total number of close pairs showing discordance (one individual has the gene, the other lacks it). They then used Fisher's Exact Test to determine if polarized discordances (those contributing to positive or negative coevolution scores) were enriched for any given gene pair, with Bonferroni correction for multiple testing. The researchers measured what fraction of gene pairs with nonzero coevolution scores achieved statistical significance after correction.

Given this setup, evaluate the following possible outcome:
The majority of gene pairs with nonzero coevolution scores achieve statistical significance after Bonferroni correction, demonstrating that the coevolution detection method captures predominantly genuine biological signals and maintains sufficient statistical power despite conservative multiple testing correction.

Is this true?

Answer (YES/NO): NO